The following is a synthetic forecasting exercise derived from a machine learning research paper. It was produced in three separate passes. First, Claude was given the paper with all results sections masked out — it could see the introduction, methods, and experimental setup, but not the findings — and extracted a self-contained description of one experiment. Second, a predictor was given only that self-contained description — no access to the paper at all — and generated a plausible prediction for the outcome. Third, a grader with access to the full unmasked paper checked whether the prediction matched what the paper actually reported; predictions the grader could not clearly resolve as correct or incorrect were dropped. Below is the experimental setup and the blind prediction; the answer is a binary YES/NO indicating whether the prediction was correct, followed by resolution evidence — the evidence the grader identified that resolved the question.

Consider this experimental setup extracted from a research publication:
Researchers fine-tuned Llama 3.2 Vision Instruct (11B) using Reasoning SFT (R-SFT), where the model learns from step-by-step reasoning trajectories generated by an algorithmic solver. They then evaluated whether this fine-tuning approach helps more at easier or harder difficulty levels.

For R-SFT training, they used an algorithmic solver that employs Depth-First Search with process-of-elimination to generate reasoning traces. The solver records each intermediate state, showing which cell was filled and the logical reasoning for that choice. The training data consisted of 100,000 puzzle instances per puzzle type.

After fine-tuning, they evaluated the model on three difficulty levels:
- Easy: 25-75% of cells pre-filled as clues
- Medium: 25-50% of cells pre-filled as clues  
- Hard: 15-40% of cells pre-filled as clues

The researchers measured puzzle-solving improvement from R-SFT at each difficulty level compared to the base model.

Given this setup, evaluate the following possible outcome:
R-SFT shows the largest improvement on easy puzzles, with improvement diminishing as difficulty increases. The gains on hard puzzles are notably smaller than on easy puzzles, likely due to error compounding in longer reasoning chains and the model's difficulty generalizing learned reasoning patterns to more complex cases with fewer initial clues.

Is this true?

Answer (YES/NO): YES